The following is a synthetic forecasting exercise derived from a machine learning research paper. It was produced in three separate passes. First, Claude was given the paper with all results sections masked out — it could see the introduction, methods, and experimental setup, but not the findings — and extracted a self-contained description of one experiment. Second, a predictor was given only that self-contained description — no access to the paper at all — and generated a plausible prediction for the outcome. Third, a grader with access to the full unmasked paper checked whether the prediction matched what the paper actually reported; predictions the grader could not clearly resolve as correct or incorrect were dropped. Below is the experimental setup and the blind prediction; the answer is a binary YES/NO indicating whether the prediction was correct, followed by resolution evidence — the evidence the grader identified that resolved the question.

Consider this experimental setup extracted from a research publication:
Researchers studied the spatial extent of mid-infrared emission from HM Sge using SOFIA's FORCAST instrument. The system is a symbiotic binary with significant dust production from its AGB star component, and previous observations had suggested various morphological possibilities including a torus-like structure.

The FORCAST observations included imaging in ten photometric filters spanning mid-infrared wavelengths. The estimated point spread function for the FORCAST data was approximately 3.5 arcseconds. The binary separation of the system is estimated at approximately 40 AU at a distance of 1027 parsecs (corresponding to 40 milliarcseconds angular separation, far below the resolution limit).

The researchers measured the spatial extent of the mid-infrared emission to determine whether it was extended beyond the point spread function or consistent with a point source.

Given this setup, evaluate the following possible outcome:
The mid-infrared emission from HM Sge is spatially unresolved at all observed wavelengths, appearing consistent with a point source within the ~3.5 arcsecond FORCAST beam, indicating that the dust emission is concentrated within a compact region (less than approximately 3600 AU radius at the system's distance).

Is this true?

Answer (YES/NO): YES